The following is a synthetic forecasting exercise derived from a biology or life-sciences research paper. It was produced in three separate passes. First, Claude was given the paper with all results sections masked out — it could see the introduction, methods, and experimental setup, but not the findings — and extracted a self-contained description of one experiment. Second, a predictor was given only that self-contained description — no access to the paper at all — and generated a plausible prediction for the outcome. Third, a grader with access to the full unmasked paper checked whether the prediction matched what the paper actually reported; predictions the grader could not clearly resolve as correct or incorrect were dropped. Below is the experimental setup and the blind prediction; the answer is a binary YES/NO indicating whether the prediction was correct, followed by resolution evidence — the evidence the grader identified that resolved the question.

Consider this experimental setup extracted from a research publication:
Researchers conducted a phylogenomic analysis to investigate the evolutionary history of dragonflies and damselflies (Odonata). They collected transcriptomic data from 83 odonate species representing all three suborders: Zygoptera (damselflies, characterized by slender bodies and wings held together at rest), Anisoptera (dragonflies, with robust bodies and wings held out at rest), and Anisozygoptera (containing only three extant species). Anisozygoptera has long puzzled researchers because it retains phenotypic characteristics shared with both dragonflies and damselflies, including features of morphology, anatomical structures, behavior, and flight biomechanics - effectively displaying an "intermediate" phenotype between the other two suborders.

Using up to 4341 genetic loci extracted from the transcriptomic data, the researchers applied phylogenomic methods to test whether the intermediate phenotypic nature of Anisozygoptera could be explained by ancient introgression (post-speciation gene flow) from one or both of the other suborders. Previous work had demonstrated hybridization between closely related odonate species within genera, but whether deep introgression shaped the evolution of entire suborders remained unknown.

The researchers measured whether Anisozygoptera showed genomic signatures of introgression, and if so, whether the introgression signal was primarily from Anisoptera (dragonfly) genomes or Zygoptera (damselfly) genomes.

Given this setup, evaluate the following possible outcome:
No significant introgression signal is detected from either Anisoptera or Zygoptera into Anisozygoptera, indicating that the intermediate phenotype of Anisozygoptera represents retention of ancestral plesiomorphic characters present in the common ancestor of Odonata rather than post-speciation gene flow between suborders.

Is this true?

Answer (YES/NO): NO